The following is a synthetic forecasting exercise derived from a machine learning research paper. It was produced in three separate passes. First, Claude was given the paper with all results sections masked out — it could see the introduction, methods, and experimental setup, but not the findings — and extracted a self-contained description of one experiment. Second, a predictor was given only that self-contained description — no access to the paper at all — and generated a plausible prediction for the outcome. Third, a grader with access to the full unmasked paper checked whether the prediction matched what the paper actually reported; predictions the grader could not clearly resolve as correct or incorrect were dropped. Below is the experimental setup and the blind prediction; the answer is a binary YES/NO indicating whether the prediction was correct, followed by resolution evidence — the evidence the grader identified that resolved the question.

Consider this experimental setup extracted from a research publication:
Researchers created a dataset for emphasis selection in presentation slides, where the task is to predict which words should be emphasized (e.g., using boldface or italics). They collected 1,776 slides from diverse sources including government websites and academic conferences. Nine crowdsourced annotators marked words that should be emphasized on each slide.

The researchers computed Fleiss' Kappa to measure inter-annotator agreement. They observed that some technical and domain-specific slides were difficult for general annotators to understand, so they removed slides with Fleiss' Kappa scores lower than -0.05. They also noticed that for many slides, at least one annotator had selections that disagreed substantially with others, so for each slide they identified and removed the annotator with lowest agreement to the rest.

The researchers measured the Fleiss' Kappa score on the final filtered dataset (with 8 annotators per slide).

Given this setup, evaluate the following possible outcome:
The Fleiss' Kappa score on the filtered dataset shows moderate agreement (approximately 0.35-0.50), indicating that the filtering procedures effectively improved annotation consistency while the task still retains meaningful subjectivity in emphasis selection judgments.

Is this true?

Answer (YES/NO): NO